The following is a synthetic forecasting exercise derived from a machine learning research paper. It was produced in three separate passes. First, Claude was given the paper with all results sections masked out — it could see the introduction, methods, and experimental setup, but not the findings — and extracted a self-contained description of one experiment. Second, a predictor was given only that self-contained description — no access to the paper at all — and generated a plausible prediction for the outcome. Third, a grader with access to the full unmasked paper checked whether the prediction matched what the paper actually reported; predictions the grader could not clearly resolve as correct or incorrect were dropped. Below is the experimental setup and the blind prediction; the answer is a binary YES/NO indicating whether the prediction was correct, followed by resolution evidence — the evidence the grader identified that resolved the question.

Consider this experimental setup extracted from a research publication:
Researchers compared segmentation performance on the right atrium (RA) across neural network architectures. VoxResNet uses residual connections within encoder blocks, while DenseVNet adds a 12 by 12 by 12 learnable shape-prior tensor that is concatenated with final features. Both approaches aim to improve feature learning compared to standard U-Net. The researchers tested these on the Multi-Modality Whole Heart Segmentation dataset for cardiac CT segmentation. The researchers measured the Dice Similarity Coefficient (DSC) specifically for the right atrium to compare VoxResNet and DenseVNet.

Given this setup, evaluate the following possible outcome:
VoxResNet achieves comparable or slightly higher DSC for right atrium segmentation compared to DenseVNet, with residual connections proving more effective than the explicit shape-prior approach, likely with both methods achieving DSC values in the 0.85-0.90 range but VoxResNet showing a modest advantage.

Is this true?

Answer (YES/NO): NO